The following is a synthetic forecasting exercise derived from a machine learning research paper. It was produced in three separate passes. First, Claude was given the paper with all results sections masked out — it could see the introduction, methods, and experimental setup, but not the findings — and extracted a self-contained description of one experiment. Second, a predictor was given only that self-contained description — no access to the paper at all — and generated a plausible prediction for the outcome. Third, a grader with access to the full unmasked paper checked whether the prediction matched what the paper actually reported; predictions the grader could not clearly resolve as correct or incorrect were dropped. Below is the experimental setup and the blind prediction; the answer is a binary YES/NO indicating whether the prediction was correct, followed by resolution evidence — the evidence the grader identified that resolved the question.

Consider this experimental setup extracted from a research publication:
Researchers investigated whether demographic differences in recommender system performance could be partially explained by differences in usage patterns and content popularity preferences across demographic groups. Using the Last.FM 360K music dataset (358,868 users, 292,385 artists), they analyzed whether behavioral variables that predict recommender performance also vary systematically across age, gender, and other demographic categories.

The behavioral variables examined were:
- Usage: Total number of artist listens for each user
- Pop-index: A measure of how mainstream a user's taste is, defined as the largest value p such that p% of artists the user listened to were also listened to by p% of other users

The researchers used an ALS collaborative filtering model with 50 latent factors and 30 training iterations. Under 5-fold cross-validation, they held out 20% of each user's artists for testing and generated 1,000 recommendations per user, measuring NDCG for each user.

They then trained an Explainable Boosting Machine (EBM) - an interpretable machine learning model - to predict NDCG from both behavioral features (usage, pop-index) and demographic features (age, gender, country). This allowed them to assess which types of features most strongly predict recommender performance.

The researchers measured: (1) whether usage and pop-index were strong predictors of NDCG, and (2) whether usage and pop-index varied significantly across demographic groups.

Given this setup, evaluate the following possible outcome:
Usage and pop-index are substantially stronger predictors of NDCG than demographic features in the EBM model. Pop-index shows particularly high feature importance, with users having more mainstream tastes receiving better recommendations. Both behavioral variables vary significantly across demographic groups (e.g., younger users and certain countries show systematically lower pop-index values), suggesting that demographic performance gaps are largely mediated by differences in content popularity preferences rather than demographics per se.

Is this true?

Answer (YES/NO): NO